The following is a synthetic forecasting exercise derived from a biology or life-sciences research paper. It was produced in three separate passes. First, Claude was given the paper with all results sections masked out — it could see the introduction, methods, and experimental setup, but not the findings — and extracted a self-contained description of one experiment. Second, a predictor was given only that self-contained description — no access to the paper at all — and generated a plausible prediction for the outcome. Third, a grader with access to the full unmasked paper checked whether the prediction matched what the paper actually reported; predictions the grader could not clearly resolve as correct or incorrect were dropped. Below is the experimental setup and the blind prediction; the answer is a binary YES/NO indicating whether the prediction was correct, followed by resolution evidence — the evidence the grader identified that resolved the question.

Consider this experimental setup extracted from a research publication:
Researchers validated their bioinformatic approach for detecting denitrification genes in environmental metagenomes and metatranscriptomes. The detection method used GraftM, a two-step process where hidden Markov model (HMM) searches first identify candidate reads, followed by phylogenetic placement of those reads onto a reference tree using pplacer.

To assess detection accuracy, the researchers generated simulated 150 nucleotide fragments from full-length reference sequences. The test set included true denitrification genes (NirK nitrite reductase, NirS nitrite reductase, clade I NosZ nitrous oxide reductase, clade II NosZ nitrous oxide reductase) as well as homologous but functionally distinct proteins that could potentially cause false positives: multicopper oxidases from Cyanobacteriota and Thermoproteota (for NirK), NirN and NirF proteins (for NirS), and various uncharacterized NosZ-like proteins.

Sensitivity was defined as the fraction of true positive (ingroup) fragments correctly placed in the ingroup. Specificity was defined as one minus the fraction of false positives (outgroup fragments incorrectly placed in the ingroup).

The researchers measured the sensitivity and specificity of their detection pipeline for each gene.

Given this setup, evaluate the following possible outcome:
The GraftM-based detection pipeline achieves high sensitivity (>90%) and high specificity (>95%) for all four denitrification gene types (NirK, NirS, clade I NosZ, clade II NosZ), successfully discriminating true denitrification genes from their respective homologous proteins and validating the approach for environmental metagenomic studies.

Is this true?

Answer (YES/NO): NO